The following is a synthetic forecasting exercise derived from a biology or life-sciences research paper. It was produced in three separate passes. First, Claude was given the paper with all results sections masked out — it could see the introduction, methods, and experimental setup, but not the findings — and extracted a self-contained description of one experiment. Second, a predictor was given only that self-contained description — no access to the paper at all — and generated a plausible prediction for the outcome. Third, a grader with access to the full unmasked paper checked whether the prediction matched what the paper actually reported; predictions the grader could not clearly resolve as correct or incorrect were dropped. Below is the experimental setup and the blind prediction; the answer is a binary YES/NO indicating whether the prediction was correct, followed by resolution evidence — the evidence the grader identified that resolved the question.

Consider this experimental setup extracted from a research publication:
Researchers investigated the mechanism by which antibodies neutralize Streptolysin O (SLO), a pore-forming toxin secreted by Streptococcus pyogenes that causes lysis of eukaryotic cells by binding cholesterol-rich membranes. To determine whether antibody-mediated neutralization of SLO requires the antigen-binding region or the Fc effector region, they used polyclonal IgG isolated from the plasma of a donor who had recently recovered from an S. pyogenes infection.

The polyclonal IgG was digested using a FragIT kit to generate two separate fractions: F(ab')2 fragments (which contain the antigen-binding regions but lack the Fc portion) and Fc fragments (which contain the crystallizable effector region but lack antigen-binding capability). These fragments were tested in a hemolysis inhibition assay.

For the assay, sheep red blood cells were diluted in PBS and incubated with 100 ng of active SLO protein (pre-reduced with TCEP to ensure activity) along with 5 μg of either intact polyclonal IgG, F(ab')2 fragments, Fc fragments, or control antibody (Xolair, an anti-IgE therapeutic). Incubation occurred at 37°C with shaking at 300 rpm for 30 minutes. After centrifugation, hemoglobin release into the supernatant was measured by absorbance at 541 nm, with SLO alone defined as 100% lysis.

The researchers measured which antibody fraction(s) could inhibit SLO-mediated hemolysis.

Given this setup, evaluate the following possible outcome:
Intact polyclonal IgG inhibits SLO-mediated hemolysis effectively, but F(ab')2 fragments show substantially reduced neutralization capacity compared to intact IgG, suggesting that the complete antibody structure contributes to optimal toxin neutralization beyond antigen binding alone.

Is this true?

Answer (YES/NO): NO